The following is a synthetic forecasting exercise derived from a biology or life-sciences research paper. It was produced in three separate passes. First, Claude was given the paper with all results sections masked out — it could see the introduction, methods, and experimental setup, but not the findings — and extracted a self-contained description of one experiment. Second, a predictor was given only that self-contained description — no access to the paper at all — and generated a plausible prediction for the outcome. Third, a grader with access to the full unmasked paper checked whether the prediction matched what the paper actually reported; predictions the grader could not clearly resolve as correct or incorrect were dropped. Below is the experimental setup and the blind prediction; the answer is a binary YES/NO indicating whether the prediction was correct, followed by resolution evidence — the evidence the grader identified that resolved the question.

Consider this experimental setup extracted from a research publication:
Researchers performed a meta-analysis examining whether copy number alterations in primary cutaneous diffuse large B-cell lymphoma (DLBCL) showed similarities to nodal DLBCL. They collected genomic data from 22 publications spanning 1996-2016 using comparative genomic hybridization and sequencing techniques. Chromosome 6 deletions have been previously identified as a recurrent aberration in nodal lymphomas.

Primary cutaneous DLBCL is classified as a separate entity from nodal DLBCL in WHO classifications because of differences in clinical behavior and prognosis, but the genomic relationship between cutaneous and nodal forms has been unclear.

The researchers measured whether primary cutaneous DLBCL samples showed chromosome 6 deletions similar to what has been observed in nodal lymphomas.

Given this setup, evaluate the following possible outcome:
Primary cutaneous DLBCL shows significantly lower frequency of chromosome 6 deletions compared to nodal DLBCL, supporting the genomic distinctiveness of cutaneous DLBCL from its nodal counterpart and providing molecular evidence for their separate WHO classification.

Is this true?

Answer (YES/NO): NO